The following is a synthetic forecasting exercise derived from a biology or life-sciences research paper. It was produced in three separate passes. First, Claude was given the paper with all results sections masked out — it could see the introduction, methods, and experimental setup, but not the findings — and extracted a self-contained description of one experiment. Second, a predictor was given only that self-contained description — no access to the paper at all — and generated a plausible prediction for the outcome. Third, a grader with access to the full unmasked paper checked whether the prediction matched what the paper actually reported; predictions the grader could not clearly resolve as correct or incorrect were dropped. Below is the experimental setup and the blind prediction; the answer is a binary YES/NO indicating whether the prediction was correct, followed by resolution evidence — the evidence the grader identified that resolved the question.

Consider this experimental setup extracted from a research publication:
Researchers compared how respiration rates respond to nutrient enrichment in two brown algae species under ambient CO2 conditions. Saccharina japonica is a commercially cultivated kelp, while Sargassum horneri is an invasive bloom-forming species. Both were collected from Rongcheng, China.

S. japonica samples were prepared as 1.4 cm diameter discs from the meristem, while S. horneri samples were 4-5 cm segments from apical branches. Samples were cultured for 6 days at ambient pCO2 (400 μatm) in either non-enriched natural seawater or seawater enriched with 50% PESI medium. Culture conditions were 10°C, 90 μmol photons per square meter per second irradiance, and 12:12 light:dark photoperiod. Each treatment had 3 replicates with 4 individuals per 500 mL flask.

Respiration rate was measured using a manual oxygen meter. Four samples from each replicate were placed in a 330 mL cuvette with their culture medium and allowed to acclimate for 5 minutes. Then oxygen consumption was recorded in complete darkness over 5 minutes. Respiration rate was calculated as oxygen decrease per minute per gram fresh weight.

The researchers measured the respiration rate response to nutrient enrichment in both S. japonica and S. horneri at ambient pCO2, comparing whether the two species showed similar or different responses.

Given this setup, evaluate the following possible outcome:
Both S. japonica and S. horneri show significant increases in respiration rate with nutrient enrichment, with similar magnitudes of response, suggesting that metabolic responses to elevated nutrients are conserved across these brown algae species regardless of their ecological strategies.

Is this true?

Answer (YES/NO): NO